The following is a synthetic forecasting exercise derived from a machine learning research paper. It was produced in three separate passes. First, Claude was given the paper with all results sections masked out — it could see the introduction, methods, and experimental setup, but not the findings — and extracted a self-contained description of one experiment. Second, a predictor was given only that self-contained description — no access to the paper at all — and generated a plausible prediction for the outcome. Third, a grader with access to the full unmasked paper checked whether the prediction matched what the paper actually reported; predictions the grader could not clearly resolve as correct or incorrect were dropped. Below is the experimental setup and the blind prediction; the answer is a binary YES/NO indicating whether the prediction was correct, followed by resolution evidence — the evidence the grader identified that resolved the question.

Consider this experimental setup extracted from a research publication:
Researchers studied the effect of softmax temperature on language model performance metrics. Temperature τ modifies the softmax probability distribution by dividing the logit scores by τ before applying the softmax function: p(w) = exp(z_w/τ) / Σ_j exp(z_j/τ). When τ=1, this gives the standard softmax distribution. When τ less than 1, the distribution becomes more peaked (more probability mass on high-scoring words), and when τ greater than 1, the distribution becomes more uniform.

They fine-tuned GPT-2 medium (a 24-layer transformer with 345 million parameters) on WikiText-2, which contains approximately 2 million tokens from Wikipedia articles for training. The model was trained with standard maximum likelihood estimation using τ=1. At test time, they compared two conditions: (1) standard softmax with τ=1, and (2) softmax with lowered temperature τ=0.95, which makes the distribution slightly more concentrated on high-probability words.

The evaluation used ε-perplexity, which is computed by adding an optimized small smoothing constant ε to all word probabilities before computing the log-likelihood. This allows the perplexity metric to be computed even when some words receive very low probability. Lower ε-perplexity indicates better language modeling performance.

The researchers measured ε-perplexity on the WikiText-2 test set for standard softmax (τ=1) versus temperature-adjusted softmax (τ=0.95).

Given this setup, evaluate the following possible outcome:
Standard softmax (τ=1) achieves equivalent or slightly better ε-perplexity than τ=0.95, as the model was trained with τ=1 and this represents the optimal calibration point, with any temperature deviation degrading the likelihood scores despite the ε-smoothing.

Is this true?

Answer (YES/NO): YES